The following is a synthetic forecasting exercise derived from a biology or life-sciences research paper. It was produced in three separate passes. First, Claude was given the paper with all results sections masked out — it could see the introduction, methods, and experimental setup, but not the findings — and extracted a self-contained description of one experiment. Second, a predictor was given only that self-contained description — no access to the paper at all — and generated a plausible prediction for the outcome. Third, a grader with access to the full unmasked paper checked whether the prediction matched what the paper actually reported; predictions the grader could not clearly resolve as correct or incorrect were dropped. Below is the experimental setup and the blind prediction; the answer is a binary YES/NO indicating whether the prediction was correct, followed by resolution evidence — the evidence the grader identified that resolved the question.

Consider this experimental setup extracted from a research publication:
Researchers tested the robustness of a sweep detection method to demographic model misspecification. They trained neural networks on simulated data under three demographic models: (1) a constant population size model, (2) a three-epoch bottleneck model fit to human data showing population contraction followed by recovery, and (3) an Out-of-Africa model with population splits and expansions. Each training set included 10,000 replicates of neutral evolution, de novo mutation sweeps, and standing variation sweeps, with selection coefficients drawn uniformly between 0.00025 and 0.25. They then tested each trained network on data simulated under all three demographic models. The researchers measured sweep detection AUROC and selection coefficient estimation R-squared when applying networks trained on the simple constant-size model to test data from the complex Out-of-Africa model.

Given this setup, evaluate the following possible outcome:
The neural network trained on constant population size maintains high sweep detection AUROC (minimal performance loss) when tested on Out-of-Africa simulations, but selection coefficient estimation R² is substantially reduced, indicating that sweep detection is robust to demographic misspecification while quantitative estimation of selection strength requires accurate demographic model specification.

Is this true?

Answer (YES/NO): YES